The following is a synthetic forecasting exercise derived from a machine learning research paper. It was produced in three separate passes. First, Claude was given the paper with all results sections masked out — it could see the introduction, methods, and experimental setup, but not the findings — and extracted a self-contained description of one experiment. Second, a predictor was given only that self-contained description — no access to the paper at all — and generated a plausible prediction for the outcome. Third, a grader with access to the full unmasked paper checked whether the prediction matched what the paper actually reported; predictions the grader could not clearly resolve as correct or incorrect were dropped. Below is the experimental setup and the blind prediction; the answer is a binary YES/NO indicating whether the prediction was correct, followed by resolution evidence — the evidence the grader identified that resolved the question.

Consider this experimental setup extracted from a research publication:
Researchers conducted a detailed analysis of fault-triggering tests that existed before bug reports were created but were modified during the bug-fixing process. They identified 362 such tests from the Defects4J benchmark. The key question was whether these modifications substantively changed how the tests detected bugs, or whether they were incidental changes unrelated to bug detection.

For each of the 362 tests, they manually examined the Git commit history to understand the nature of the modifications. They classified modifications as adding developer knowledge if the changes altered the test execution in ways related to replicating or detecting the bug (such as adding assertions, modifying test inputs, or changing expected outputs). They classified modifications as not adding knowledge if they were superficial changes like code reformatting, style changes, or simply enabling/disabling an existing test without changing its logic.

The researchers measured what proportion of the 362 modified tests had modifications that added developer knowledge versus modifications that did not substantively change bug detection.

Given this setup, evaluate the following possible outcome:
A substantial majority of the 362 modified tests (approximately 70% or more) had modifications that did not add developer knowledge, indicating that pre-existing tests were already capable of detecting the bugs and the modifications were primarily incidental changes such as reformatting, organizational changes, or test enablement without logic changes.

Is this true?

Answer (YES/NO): NO